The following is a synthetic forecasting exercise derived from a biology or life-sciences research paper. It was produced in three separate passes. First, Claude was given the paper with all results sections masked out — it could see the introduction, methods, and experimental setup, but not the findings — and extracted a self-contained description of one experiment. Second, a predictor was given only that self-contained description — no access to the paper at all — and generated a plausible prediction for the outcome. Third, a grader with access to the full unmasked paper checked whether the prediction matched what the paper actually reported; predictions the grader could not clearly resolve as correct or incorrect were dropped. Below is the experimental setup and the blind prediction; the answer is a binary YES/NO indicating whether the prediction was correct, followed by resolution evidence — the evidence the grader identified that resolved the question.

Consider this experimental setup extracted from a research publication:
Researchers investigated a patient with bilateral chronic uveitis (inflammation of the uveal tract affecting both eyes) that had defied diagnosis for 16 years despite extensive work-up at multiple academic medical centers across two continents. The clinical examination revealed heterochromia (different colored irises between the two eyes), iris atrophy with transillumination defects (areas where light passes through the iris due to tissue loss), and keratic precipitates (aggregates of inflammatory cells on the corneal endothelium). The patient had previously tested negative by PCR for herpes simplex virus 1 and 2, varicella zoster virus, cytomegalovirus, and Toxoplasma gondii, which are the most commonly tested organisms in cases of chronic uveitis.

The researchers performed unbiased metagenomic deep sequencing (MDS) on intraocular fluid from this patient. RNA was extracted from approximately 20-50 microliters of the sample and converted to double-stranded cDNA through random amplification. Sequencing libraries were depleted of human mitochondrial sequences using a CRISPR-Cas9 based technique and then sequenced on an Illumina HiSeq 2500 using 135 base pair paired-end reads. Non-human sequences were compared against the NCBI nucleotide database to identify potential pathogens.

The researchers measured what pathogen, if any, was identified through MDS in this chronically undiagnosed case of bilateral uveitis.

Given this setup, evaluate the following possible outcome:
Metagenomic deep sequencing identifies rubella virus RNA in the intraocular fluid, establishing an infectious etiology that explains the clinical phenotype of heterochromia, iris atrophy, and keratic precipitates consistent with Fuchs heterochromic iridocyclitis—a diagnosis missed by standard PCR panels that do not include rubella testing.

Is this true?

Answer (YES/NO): YES